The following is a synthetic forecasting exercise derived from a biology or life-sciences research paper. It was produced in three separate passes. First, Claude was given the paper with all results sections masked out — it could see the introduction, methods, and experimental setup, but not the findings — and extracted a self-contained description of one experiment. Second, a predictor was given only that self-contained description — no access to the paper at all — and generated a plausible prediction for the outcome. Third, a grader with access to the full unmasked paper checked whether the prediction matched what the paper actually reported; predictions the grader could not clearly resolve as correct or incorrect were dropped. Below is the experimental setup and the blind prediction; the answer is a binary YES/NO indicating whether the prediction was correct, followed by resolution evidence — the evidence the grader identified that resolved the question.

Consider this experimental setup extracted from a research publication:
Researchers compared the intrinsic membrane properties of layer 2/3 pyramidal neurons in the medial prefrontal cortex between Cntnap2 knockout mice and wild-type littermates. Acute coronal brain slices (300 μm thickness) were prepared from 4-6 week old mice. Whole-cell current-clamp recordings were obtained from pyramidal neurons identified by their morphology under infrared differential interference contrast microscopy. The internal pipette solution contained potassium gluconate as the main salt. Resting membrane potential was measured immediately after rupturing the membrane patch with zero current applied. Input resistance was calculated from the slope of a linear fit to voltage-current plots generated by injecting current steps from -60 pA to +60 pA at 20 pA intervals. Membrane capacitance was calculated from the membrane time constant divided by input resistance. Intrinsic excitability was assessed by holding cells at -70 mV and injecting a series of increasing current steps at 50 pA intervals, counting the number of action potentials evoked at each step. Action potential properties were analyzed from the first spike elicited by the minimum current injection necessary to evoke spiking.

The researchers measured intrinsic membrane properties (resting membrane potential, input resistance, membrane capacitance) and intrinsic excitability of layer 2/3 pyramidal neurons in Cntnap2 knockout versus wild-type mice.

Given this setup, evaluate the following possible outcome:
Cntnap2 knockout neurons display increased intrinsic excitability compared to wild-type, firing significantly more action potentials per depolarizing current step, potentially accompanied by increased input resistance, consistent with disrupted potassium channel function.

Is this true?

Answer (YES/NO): NO